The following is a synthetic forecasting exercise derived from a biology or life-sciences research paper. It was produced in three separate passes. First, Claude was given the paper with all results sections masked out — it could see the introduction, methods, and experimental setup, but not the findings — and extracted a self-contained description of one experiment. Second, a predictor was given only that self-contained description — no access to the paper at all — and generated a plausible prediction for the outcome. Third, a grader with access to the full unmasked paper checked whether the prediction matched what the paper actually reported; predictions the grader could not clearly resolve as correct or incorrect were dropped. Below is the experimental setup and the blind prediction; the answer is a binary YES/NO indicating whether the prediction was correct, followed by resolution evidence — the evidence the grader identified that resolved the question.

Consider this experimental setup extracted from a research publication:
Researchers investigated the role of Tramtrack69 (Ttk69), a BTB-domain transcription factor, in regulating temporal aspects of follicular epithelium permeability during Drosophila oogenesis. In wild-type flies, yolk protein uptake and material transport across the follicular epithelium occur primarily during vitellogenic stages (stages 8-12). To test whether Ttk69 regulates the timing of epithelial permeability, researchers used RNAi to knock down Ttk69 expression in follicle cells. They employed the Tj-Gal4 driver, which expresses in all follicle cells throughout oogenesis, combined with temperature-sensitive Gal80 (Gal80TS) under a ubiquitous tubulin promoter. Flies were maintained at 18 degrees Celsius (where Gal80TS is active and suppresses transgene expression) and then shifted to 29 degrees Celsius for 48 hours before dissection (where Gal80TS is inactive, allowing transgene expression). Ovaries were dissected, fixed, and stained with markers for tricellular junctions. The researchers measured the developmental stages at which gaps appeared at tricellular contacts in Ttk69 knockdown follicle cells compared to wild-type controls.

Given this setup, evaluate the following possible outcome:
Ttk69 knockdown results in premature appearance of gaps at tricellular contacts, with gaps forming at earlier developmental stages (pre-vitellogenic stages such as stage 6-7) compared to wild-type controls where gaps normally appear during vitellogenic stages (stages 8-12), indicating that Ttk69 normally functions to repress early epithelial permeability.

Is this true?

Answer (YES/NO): NO